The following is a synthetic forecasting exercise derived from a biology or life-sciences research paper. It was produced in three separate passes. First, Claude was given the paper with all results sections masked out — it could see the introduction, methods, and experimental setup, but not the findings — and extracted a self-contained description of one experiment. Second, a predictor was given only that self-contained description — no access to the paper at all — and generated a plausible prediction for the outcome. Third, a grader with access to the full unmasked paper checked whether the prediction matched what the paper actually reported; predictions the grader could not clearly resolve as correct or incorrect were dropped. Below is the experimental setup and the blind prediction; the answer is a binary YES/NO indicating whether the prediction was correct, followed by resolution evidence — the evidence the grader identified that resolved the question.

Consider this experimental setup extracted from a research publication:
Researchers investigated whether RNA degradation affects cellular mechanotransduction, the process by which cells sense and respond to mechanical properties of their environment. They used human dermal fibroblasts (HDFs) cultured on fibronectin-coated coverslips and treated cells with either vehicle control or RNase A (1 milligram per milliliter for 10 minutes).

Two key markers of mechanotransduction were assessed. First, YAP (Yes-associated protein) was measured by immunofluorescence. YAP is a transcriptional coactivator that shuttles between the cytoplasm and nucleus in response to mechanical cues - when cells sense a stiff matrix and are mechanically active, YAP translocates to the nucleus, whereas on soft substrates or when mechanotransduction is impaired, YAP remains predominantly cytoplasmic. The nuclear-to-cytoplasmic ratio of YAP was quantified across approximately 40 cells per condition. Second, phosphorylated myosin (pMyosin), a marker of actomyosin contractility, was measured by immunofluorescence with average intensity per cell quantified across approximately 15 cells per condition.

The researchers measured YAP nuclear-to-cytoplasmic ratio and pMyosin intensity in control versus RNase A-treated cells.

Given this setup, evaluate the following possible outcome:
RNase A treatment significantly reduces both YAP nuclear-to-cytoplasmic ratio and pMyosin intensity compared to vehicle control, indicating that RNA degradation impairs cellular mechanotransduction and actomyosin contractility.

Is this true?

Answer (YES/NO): YES